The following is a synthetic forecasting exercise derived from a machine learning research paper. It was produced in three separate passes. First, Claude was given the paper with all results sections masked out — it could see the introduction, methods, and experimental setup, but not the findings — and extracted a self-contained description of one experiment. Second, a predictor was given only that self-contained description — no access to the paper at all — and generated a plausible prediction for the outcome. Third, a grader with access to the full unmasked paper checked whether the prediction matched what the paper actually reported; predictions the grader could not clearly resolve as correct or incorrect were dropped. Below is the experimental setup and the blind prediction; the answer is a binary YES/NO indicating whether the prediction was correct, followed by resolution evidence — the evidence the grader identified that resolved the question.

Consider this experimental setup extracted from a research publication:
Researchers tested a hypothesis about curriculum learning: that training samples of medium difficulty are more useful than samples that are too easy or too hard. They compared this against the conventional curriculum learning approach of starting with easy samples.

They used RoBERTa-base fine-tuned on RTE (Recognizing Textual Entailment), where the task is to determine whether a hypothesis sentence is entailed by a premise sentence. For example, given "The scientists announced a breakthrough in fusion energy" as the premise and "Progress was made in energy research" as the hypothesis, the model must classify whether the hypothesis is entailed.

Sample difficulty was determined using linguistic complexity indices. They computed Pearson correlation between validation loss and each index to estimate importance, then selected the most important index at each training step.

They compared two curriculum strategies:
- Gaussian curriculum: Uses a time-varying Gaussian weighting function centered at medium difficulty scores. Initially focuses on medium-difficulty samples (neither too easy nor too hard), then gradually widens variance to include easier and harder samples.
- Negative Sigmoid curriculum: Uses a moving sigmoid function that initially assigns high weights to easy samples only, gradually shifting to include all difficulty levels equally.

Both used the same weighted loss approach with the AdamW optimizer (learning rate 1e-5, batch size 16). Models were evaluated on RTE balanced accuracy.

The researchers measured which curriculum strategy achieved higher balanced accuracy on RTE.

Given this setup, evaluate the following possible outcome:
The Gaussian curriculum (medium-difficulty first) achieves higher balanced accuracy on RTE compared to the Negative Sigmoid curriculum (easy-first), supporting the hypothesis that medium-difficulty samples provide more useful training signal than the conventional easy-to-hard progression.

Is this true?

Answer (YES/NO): NO